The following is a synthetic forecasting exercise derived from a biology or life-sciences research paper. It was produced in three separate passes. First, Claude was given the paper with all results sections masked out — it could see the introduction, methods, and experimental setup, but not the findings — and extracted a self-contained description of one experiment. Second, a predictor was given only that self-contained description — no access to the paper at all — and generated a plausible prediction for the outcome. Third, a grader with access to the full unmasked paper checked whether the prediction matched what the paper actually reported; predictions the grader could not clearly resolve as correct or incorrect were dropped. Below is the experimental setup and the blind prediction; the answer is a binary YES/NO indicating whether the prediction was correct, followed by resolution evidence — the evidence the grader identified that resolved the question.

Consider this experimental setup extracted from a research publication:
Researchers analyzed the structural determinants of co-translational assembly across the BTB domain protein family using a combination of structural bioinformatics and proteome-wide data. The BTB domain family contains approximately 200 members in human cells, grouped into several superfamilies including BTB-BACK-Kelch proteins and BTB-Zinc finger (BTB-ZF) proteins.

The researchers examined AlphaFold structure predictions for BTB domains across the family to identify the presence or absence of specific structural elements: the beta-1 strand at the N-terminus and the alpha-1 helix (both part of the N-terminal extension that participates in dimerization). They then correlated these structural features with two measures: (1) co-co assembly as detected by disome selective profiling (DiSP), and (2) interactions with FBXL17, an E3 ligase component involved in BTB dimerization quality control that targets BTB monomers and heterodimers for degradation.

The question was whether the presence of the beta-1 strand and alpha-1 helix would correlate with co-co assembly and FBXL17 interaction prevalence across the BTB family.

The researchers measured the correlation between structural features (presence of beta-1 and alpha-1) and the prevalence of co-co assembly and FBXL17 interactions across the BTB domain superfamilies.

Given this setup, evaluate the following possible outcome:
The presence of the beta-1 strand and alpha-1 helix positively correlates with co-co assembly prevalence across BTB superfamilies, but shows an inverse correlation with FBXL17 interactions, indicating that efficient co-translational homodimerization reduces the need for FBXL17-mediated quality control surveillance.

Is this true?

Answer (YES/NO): NO